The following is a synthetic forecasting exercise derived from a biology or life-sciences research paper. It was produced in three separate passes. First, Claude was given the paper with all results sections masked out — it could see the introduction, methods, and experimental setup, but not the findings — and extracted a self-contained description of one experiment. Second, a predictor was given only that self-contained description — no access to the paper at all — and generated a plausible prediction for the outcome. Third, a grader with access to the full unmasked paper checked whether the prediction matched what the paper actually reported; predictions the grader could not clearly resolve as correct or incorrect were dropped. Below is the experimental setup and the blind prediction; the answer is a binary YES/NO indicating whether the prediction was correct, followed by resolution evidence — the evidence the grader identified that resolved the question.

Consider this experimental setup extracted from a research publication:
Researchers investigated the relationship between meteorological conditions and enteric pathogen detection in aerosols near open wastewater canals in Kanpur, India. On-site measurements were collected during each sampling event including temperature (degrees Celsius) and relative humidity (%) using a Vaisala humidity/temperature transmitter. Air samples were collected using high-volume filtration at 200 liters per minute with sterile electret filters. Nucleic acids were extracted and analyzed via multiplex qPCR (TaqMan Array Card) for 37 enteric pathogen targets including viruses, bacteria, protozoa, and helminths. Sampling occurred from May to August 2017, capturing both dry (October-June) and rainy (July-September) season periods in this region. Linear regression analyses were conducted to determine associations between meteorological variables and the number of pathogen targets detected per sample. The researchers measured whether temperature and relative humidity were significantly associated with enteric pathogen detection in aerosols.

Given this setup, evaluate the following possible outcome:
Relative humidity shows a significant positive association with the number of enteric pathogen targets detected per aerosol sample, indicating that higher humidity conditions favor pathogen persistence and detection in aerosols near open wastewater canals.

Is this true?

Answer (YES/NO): NO